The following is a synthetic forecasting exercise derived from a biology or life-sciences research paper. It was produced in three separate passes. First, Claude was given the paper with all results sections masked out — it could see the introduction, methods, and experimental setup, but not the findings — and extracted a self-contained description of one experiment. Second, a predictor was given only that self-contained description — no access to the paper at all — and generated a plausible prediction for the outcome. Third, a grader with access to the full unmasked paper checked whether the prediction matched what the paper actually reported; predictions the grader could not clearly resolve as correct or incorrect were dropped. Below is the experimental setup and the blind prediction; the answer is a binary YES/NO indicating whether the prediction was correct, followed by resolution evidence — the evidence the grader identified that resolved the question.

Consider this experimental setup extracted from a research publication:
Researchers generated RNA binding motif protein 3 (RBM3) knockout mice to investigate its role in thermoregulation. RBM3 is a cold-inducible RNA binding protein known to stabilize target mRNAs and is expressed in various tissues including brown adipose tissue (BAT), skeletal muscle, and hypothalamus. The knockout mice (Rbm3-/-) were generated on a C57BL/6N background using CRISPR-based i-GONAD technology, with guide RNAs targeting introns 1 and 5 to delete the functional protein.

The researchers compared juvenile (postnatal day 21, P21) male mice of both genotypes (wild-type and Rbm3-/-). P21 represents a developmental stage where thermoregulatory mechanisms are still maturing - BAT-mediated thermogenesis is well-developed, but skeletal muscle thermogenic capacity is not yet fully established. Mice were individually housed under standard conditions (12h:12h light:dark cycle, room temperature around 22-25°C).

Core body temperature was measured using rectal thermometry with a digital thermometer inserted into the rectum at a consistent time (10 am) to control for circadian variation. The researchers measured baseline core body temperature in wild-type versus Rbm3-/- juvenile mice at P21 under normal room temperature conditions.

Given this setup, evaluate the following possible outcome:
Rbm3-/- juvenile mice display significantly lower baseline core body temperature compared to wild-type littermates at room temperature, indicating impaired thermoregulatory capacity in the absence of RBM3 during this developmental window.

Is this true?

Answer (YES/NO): NO